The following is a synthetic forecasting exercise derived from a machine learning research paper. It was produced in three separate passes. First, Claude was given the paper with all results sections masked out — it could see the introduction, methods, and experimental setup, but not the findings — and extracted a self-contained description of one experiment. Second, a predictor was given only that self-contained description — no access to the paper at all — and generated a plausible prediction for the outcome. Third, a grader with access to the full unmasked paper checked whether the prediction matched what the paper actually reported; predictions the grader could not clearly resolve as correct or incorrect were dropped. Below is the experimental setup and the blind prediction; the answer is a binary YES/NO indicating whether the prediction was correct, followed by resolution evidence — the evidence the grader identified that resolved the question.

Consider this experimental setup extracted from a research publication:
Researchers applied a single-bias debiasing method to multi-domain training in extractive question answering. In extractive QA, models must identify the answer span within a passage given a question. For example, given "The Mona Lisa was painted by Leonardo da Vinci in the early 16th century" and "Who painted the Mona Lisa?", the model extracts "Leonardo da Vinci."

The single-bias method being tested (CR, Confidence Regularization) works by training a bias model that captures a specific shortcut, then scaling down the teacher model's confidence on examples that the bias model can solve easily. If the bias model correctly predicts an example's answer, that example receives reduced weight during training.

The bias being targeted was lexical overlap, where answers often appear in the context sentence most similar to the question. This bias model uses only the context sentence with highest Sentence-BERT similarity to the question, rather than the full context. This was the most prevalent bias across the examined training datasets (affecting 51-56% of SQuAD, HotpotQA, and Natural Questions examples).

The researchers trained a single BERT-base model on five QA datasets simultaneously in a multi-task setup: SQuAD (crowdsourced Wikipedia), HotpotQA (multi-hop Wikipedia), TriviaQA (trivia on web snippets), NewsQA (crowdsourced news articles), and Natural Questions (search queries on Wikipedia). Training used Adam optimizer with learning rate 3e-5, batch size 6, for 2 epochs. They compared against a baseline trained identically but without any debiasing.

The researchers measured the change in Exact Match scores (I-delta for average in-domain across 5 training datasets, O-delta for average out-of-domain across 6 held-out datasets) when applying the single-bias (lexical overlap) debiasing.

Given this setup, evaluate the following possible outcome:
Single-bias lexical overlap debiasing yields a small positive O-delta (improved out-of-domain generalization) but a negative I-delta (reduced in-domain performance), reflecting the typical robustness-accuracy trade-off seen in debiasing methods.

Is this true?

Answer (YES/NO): NO